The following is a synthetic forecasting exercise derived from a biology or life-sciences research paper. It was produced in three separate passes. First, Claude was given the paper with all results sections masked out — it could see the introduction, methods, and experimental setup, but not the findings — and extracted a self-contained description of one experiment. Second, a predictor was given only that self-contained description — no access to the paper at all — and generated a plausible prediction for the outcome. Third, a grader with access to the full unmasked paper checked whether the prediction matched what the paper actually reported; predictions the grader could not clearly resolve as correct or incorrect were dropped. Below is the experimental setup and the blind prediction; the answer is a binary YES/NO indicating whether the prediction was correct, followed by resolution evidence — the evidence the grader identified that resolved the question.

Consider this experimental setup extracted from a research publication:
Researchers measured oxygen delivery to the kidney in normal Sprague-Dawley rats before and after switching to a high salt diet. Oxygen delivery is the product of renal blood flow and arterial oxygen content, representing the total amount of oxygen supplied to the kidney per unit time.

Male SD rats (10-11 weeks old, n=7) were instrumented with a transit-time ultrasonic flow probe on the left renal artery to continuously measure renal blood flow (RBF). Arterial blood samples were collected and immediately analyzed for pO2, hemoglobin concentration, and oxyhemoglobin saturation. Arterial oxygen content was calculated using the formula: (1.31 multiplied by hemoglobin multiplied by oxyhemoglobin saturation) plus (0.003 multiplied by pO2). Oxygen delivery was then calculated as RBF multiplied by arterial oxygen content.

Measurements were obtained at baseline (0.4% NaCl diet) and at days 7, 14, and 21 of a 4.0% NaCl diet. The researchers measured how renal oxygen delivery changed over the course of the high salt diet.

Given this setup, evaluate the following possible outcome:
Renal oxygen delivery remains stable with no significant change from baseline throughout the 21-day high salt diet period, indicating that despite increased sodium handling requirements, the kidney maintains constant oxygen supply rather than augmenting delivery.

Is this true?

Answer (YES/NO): NO